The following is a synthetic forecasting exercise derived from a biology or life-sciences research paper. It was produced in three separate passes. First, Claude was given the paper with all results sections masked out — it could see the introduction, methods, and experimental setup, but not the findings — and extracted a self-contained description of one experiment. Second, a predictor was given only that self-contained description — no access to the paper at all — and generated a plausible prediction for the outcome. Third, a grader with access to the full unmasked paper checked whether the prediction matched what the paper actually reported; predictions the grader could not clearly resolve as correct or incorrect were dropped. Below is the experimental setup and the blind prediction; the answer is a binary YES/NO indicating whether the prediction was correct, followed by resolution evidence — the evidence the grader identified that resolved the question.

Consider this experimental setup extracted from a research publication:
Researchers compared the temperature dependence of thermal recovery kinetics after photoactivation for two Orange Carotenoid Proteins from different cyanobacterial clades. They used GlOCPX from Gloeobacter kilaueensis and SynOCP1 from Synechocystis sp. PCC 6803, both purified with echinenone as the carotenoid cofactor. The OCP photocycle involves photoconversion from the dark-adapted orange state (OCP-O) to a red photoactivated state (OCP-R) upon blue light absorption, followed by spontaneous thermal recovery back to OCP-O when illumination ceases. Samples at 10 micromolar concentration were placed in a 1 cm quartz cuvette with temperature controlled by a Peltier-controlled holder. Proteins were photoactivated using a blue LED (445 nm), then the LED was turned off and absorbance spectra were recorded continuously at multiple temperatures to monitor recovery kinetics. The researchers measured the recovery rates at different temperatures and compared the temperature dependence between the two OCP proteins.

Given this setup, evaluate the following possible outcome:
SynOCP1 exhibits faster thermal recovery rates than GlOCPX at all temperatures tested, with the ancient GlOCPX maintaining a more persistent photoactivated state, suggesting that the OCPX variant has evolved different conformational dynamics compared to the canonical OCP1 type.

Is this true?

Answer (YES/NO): NO